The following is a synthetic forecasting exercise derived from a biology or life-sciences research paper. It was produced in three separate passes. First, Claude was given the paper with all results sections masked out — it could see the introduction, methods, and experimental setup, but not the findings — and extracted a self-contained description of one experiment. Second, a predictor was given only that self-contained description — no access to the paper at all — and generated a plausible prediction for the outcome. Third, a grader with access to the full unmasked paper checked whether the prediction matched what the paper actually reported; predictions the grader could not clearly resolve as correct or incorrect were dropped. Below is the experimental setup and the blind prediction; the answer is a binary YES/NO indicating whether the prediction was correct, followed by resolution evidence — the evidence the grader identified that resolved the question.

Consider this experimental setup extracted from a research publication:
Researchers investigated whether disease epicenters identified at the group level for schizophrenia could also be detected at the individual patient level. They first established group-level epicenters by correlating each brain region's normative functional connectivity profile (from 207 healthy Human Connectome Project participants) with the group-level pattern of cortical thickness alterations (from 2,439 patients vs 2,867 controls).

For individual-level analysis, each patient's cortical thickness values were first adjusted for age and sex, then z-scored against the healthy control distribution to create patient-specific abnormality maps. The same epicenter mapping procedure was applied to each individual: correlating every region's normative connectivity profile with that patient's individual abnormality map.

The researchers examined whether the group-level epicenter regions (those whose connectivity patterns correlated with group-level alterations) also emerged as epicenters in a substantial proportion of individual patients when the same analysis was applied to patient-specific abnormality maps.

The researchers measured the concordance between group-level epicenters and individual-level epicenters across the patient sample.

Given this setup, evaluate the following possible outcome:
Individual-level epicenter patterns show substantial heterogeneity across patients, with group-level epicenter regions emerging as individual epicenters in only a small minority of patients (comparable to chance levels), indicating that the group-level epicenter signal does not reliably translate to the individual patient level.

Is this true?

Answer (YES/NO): NO